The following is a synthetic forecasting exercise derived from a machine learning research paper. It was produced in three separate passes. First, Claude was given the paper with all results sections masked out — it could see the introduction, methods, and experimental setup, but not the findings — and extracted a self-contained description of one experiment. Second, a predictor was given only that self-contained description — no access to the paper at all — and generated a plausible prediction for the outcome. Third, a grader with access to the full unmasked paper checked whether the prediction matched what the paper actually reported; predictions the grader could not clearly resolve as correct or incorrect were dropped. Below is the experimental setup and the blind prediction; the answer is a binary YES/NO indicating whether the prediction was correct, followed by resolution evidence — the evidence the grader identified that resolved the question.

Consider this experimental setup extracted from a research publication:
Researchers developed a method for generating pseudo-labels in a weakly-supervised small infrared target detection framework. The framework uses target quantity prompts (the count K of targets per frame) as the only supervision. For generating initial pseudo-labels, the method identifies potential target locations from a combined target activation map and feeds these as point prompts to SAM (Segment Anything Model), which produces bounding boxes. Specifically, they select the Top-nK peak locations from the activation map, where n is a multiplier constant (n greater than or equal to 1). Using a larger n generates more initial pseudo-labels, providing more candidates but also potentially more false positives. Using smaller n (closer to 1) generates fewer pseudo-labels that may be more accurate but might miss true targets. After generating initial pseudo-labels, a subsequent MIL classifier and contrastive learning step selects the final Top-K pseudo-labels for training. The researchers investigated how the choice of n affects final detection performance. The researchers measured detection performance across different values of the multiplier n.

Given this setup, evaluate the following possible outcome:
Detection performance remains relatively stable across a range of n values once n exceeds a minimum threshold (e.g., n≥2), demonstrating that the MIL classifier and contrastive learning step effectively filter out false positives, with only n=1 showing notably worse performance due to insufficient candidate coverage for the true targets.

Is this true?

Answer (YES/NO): NO